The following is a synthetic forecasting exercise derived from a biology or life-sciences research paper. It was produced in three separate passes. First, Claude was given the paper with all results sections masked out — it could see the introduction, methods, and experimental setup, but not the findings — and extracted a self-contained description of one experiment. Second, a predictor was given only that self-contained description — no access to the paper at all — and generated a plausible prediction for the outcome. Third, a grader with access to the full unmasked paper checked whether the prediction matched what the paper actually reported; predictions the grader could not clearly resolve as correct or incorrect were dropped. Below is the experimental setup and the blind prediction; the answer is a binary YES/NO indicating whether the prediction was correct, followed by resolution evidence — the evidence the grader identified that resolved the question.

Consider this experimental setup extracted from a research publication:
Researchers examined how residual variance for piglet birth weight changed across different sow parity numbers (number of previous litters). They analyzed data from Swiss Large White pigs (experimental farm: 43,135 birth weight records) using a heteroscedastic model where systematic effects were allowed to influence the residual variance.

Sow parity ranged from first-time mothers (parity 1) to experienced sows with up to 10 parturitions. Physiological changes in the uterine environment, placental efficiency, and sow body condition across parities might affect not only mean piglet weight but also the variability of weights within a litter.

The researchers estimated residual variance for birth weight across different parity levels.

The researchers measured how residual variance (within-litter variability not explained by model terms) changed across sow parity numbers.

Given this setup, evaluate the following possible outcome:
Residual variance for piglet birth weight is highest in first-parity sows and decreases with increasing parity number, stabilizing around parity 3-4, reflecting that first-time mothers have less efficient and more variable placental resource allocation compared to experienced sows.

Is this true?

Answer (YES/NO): NO